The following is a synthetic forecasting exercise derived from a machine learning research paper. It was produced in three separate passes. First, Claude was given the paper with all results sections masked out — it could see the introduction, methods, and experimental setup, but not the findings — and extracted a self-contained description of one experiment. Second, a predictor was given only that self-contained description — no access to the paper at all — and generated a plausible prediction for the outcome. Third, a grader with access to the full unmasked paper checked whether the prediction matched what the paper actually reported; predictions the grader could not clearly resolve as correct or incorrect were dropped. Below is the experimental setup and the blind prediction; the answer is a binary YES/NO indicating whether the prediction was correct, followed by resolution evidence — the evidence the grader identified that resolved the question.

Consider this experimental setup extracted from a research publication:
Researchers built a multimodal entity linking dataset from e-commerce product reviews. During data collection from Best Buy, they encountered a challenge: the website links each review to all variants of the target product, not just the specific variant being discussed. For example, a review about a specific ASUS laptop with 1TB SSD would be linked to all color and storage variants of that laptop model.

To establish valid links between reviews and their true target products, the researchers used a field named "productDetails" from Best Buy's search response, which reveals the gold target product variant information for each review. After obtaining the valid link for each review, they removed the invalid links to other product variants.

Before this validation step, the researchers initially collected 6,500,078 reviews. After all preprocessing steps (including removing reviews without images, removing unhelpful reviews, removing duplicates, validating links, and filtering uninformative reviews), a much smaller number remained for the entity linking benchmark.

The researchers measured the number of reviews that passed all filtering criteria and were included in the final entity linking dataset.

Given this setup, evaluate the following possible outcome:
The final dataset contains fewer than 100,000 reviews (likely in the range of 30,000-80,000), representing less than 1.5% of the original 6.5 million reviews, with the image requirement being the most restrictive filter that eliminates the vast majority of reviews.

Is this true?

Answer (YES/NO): NO